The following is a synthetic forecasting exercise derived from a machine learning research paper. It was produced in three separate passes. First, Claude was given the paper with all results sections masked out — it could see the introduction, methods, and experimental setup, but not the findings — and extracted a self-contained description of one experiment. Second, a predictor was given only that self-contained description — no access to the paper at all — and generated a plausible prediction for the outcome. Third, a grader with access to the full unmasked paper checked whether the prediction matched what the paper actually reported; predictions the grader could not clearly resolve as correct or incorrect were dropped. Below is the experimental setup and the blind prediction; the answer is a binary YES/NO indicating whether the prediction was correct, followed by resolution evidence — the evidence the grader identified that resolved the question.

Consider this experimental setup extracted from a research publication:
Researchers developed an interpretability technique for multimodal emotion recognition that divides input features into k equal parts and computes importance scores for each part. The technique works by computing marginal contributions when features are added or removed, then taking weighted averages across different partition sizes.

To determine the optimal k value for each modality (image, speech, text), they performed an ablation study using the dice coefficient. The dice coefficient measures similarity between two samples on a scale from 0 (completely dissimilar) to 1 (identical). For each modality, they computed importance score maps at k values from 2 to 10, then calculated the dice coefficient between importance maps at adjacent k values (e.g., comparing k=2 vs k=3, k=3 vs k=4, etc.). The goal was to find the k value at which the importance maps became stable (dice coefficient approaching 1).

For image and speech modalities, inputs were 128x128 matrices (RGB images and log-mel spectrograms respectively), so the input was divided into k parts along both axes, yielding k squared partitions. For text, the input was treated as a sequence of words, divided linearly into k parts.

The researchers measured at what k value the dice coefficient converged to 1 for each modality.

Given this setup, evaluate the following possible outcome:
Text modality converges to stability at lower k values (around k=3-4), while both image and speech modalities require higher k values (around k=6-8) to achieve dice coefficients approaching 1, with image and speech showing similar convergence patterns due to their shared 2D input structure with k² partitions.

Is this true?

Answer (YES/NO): NO